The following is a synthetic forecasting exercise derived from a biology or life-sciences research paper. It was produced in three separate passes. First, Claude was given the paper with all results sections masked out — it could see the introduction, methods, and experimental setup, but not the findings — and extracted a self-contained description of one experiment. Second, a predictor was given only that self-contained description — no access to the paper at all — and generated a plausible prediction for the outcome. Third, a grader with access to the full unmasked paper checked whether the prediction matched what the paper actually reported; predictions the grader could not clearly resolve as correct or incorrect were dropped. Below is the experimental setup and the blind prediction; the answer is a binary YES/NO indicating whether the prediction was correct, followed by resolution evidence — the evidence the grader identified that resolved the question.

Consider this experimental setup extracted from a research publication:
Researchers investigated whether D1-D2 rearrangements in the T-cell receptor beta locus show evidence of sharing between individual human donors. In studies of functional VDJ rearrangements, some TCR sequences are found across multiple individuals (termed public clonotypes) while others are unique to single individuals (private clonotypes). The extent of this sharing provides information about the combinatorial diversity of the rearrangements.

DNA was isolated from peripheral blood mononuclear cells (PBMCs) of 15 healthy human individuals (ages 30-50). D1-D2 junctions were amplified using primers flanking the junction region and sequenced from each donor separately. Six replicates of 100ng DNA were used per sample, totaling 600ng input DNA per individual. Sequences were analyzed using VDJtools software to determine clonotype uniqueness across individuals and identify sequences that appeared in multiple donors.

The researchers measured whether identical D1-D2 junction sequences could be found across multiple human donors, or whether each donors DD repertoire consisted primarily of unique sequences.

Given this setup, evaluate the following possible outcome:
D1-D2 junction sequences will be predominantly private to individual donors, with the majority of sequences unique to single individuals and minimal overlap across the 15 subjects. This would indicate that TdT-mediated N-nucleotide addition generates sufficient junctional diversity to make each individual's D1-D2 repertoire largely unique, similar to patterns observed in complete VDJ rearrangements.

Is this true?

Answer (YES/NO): NO